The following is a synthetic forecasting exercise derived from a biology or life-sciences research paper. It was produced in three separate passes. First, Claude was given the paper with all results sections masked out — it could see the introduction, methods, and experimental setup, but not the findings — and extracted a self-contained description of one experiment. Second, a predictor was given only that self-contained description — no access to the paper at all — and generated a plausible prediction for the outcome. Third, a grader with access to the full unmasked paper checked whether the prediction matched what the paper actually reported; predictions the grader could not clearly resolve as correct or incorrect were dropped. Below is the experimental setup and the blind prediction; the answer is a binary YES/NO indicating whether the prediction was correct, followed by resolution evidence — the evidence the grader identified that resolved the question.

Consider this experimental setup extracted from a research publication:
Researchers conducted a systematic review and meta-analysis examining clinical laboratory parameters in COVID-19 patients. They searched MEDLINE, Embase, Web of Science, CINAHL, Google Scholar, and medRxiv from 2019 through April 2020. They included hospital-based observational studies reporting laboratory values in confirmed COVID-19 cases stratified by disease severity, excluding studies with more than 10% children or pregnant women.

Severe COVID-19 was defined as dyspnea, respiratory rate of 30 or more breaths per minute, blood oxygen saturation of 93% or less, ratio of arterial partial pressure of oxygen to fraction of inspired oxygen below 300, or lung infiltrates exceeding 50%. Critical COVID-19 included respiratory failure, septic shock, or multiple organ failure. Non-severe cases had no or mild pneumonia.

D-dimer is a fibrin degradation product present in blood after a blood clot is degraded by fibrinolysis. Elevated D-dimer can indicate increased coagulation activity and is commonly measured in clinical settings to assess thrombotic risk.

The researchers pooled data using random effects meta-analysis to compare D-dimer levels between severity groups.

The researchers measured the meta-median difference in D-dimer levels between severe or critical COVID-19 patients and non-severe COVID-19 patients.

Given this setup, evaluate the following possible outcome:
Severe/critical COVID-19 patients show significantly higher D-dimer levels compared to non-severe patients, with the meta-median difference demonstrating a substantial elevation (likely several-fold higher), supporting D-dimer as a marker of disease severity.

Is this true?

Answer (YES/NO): NO